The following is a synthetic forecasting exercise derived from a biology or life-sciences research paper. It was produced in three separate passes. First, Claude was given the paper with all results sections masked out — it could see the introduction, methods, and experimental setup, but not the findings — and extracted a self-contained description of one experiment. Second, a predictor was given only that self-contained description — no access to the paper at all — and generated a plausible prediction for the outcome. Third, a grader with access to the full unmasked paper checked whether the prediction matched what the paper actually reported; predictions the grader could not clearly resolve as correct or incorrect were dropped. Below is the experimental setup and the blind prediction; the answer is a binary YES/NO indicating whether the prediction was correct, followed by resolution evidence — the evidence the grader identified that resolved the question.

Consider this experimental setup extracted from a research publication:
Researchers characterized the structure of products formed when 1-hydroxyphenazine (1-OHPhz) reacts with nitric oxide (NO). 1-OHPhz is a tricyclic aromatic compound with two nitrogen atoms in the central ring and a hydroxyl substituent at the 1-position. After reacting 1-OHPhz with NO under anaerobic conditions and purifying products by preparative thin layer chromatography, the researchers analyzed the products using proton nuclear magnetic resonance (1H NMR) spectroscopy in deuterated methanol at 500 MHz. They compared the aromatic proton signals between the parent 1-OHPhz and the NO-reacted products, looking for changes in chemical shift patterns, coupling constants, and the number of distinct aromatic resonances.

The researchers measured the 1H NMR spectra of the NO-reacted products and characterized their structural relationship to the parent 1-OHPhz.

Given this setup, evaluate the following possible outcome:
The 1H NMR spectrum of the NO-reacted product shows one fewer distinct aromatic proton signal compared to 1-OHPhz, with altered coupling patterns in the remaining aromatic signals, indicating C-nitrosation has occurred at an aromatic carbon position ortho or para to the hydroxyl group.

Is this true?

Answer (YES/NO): YES